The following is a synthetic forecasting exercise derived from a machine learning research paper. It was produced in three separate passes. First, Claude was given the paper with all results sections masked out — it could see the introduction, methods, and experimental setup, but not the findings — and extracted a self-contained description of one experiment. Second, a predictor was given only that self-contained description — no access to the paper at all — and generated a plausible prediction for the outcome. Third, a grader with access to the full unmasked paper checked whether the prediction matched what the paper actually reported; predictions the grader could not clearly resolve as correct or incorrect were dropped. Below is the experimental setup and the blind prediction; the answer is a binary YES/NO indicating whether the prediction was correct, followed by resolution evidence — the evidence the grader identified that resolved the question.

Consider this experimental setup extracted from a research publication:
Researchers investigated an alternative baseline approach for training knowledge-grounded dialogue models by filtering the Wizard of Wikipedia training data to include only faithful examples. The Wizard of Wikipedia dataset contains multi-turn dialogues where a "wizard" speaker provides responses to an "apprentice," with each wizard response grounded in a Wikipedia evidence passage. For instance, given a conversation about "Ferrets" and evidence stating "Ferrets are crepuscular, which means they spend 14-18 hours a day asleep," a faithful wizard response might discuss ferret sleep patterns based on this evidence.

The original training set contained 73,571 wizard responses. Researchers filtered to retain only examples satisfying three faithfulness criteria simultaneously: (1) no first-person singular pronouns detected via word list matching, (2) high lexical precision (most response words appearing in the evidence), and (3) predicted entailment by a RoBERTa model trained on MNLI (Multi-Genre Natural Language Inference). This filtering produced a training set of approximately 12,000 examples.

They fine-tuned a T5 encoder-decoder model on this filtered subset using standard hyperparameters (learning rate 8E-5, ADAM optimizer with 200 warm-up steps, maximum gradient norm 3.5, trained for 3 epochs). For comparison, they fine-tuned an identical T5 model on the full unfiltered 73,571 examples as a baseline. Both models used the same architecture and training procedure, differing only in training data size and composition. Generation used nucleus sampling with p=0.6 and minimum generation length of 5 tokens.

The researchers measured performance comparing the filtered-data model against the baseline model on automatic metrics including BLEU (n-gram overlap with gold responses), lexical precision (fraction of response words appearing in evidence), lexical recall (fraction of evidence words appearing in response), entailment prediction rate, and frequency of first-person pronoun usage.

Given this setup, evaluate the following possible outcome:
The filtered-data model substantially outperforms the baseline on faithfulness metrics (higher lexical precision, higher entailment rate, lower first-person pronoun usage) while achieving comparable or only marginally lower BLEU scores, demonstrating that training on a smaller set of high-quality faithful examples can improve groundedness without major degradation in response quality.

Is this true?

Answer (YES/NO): NO